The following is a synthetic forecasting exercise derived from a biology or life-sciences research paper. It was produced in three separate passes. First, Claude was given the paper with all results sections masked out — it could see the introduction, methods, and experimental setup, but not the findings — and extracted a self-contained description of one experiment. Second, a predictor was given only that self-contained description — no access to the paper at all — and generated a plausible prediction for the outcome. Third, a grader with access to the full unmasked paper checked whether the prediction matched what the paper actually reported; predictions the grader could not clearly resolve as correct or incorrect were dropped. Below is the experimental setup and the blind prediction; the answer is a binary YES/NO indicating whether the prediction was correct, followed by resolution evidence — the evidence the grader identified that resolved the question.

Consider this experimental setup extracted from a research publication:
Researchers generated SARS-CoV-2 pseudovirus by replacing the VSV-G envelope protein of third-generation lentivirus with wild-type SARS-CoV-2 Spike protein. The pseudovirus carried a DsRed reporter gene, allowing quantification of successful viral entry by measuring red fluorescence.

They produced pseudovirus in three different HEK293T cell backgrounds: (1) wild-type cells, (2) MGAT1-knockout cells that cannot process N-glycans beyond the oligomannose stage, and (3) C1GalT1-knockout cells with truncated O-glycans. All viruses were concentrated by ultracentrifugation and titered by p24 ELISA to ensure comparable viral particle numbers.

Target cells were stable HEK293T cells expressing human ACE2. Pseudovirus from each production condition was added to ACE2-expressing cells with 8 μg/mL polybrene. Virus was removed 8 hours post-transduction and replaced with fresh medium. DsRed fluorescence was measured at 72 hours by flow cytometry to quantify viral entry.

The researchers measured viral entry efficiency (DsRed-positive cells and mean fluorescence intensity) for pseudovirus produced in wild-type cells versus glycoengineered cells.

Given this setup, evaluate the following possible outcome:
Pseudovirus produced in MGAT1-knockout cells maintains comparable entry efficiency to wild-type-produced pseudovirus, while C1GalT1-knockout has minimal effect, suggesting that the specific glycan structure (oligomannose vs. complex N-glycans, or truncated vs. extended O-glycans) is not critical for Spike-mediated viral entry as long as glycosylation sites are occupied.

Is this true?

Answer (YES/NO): NO